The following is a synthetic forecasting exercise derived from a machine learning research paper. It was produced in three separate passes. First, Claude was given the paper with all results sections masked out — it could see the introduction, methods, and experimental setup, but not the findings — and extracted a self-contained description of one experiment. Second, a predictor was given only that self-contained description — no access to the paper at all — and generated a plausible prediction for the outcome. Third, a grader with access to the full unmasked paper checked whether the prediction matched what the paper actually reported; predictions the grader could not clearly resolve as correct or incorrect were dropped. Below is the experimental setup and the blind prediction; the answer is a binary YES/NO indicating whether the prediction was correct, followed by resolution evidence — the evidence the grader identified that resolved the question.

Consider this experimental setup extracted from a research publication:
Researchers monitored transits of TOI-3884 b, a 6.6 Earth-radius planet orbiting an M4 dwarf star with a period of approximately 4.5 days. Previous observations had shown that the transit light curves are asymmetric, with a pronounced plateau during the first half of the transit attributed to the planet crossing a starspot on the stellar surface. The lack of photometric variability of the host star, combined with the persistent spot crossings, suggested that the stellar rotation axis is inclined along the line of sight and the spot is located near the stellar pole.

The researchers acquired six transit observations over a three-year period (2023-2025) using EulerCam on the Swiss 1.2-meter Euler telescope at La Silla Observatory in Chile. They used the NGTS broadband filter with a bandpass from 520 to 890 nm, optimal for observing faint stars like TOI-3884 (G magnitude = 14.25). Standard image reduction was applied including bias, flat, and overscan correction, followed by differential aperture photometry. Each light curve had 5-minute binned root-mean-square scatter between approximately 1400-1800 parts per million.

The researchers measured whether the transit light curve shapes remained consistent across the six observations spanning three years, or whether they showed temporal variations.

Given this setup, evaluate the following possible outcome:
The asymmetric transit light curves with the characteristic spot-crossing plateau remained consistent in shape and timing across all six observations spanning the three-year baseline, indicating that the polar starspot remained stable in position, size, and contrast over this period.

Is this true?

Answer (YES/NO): NO